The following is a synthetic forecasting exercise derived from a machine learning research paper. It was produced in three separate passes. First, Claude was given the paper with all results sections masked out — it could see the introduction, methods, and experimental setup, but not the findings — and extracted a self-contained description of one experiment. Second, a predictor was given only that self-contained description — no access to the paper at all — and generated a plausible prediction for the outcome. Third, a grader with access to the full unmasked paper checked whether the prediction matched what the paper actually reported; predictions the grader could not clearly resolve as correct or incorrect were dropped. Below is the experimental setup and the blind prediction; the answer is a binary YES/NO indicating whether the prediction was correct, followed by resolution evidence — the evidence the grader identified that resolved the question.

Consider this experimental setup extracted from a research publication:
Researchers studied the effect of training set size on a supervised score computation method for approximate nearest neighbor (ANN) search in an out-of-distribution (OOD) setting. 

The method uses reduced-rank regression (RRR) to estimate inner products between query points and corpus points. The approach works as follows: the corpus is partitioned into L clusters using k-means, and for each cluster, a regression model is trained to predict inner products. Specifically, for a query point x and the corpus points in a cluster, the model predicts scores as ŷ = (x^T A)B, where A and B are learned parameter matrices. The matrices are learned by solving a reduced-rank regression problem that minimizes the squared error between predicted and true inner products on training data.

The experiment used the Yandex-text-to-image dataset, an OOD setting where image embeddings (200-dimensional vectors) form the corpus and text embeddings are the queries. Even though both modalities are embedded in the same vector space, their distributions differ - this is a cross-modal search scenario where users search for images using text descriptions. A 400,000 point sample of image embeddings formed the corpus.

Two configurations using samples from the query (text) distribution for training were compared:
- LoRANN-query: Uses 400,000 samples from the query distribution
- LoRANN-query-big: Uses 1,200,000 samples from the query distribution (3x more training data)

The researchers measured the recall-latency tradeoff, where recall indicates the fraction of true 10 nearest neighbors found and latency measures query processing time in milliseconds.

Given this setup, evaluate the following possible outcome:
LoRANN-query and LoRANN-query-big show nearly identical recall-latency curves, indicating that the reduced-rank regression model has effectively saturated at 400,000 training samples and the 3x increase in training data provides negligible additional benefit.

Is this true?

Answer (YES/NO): NO